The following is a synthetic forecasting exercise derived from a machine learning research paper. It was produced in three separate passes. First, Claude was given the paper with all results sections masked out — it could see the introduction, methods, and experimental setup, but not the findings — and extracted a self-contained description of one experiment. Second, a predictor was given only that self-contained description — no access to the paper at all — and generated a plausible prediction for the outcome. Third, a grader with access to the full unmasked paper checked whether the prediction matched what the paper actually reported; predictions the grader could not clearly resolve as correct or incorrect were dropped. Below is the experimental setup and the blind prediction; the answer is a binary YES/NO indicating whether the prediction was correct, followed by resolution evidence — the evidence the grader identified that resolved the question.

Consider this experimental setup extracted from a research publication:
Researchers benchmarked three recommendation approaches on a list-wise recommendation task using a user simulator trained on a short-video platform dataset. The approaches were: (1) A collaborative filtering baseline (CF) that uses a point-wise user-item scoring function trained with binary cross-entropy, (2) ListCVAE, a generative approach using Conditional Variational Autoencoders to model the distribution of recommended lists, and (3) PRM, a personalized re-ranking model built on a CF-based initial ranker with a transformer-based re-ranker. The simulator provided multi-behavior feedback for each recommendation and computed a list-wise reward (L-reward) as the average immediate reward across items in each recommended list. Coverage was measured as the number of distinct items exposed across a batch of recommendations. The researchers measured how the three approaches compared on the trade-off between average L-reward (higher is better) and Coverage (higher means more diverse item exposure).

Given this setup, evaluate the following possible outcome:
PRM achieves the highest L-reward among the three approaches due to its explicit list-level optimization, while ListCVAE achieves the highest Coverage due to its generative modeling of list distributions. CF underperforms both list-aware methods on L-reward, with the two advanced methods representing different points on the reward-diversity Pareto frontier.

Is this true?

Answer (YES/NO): NO